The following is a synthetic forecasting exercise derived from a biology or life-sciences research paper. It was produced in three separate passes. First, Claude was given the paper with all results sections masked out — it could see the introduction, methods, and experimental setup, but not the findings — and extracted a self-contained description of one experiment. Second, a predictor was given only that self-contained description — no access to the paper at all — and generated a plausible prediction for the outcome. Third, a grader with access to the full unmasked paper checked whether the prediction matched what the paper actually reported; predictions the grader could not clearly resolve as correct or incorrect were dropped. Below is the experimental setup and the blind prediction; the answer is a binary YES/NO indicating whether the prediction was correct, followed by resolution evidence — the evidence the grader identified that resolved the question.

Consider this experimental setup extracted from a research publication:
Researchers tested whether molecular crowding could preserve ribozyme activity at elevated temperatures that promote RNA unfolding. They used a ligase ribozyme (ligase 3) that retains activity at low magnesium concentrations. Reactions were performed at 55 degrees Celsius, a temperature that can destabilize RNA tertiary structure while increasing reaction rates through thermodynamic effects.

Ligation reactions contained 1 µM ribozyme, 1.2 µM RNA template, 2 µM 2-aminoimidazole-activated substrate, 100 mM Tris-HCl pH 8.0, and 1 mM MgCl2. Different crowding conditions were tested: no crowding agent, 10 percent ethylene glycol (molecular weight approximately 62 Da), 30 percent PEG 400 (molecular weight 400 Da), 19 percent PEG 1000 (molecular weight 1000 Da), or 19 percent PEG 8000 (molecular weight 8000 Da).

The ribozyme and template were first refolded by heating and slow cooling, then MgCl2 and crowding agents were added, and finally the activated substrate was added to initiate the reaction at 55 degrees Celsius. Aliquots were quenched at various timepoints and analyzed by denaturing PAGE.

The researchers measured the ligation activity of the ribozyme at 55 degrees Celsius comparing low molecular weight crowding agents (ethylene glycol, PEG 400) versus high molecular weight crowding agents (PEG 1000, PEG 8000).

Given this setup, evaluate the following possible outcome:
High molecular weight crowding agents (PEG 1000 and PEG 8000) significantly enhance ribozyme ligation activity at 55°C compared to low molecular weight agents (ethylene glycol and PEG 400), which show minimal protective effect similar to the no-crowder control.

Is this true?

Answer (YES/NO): NO